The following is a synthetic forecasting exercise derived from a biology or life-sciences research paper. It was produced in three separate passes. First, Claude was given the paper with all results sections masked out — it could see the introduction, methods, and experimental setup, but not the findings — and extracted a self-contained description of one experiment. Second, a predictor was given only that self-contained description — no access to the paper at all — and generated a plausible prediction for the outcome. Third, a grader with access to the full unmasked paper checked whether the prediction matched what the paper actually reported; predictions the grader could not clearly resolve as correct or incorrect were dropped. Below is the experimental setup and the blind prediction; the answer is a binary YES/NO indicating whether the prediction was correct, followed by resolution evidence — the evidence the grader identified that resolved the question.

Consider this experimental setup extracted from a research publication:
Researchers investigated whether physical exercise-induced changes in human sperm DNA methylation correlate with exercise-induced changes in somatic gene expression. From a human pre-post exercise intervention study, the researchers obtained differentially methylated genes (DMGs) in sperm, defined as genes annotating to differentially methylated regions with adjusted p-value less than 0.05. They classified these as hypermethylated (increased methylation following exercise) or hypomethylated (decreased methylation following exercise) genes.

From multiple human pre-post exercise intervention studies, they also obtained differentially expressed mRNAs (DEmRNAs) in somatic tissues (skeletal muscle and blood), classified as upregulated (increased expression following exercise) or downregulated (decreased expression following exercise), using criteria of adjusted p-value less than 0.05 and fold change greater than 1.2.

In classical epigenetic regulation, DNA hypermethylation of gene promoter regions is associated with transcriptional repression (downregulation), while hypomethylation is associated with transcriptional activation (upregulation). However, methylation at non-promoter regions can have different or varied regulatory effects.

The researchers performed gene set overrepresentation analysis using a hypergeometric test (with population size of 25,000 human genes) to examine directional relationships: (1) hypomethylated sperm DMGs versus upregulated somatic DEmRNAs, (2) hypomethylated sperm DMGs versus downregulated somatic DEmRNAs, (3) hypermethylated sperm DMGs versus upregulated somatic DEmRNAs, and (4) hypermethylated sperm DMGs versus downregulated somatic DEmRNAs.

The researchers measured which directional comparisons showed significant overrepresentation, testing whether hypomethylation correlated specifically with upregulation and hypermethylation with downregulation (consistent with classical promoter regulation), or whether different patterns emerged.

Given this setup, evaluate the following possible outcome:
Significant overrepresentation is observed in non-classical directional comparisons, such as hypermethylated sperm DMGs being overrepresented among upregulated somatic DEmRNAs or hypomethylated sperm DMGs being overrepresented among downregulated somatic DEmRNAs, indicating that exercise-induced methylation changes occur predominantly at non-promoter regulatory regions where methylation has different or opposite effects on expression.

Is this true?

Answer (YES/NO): NO